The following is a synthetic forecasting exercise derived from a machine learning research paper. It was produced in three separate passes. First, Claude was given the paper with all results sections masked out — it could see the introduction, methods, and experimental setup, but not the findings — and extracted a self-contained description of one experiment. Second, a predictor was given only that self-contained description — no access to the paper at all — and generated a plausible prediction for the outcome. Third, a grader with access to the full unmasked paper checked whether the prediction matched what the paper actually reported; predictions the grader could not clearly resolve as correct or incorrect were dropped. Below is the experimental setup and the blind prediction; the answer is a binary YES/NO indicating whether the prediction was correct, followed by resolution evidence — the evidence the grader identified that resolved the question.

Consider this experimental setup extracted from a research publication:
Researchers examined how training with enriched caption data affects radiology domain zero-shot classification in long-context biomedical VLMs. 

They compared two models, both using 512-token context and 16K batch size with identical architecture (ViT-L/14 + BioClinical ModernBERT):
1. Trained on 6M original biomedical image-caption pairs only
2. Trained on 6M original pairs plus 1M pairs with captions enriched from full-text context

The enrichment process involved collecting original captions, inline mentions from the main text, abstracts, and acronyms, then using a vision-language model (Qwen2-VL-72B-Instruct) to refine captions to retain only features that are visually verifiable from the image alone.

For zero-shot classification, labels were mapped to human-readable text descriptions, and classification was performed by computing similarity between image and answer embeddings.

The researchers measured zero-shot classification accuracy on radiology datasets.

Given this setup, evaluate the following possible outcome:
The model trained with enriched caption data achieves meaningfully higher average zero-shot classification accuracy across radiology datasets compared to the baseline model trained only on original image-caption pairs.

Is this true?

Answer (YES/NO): YES